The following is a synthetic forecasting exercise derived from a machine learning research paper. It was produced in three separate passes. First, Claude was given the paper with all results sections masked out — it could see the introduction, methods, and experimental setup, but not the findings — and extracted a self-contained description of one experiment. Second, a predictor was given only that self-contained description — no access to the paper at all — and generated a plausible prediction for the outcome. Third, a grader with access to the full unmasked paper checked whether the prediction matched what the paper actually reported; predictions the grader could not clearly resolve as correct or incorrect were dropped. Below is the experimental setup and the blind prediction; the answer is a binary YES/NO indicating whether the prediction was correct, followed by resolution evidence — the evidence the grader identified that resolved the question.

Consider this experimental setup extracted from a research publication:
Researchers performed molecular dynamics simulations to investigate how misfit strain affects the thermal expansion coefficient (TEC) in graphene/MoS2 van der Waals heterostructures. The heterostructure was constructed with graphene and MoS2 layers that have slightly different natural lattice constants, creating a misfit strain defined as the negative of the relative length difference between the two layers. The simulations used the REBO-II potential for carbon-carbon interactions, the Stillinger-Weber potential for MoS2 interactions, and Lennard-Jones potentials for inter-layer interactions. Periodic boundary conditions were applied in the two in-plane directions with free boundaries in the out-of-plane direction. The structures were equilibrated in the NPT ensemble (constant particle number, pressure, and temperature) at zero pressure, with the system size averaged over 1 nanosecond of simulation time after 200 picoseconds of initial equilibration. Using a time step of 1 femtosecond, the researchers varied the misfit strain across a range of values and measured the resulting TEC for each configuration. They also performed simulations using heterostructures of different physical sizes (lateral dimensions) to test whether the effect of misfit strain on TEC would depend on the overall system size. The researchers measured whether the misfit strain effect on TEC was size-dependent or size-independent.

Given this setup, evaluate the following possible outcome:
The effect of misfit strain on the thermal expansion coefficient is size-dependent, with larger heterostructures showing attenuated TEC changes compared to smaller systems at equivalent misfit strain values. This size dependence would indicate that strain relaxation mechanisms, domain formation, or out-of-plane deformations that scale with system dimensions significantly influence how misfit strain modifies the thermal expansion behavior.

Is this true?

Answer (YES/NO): NO